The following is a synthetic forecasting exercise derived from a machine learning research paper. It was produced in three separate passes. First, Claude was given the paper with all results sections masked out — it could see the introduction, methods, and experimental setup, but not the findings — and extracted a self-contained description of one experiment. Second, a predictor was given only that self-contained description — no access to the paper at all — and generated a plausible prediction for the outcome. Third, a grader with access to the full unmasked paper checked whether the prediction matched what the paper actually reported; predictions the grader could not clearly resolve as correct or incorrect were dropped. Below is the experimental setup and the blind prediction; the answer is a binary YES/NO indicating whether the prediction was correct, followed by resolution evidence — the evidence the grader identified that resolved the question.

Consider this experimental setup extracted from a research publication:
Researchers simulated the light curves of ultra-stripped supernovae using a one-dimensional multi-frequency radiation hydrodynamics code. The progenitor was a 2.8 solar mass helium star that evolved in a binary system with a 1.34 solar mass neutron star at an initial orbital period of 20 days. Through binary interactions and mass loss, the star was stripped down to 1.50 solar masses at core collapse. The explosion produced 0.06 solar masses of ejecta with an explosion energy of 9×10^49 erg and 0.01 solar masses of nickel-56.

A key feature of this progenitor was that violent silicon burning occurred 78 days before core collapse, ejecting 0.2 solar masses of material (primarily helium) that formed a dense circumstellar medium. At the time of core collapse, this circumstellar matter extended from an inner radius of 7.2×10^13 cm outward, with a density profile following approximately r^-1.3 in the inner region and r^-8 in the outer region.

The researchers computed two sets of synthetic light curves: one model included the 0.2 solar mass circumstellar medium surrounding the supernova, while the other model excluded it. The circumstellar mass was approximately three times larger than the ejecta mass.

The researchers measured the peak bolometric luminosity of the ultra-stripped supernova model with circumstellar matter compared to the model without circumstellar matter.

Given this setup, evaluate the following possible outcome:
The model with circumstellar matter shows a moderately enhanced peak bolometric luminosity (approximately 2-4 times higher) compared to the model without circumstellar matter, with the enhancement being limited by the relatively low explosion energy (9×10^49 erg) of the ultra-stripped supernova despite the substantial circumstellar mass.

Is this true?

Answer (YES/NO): NO